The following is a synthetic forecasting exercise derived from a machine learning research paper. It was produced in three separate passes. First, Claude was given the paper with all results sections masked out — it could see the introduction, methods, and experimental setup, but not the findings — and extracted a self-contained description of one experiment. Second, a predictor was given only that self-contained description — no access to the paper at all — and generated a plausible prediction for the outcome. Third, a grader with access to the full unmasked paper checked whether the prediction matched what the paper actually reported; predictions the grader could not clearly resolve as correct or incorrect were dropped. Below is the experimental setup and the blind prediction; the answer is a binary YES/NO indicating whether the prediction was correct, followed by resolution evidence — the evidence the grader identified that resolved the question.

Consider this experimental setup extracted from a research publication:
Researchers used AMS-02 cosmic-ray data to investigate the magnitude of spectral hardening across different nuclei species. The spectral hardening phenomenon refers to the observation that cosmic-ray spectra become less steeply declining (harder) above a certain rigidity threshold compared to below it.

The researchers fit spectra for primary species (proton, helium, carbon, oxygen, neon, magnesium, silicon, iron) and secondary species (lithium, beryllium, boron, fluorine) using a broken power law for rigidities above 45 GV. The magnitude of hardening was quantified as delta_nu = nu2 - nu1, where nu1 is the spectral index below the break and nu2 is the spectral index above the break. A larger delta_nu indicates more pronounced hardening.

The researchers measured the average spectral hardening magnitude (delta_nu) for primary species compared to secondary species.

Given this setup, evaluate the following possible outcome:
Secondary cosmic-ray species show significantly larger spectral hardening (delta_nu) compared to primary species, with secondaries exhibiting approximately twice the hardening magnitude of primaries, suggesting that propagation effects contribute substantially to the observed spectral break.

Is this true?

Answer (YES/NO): NO